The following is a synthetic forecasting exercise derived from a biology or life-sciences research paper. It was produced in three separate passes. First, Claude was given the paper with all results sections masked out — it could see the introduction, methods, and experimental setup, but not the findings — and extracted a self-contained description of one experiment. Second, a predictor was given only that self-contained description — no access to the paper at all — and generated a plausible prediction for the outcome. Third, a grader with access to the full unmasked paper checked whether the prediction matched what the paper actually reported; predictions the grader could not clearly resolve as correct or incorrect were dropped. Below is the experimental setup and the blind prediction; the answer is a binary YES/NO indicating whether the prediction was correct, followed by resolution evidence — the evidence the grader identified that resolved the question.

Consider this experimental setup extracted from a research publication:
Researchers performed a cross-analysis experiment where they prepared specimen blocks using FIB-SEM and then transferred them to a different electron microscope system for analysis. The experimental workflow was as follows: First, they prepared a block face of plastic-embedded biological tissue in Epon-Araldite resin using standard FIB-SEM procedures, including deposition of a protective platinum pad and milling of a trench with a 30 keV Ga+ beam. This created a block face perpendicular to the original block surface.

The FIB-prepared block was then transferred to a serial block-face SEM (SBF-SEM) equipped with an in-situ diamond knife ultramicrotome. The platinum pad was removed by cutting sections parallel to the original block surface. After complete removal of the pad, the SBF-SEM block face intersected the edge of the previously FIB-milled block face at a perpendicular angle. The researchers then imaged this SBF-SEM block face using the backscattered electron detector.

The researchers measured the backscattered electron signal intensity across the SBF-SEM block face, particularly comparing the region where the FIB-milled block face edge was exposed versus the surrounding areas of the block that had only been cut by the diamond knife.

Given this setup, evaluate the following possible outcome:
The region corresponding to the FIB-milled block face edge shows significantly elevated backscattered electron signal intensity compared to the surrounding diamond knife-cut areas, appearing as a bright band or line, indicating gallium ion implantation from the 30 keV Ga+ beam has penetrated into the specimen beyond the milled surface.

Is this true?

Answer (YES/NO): YES